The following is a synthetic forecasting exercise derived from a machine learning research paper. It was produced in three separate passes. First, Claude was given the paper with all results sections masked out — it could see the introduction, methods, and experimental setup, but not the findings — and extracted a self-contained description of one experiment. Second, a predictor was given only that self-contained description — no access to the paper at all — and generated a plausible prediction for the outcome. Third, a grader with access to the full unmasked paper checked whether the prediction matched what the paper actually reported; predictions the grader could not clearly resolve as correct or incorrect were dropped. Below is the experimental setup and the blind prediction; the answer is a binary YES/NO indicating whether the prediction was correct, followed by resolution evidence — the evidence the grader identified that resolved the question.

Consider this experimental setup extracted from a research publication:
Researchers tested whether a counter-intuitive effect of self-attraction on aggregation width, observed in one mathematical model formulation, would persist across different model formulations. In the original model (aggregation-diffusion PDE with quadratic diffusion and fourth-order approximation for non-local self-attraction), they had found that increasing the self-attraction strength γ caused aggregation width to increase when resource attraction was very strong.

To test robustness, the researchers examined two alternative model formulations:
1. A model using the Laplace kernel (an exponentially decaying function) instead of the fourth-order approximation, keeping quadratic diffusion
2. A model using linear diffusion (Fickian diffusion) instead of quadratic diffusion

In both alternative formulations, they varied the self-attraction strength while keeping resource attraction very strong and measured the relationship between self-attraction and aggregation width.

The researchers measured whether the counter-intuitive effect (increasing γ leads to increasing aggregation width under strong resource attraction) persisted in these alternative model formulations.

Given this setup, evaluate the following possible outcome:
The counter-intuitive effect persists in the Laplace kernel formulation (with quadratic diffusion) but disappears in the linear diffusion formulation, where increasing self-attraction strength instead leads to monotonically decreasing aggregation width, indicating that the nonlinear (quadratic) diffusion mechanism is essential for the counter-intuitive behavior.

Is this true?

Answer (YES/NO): NO